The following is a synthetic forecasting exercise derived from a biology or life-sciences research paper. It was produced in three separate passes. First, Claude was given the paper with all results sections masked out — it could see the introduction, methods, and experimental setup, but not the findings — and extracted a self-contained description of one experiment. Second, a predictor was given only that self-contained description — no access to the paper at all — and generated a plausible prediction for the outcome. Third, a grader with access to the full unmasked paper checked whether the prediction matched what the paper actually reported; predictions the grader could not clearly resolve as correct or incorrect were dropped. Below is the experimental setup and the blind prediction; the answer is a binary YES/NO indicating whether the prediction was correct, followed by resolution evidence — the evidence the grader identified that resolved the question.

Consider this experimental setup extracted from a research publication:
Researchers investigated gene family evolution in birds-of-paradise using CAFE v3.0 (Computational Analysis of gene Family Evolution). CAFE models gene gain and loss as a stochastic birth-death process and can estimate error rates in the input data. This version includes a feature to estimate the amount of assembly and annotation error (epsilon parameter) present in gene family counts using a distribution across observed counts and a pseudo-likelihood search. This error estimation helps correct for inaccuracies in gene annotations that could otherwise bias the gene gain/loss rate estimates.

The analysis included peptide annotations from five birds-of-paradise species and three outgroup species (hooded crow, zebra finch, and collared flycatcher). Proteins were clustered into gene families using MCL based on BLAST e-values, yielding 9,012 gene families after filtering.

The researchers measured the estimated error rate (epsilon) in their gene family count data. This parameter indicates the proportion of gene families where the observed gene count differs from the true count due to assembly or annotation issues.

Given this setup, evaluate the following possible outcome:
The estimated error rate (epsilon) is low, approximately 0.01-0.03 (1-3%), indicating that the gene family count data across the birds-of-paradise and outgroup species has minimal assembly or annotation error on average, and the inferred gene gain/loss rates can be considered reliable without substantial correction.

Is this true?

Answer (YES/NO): YES